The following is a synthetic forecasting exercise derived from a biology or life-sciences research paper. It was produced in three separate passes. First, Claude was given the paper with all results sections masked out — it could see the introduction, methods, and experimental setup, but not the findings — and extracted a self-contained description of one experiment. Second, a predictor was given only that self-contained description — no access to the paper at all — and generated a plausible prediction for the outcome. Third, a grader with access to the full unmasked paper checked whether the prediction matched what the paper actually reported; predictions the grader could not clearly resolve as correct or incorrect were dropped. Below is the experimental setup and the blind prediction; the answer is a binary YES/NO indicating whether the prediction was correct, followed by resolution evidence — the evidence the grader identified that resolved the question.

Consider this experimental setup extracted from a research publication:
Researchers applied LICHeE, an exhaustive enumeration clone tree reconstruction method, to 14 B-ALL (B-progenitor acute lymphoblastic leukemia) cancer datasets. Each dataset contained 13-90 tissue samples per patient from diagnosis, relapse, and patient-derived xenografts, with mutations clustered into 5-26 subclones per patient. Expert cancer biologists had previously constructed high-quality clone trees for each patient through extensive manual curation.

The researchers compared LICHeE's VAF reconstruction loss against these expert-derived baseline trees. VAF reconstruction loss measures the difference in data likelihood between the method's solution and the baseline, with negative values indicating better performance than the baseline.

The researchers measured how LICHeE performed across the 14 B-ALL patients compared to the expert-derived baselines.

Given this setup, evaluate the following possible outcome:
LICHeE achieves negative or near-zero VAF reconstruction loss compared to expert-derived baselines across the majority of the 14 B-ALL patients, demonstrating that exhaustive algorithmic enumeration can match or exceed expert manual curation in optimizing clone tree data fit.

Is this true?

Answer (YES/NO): NO